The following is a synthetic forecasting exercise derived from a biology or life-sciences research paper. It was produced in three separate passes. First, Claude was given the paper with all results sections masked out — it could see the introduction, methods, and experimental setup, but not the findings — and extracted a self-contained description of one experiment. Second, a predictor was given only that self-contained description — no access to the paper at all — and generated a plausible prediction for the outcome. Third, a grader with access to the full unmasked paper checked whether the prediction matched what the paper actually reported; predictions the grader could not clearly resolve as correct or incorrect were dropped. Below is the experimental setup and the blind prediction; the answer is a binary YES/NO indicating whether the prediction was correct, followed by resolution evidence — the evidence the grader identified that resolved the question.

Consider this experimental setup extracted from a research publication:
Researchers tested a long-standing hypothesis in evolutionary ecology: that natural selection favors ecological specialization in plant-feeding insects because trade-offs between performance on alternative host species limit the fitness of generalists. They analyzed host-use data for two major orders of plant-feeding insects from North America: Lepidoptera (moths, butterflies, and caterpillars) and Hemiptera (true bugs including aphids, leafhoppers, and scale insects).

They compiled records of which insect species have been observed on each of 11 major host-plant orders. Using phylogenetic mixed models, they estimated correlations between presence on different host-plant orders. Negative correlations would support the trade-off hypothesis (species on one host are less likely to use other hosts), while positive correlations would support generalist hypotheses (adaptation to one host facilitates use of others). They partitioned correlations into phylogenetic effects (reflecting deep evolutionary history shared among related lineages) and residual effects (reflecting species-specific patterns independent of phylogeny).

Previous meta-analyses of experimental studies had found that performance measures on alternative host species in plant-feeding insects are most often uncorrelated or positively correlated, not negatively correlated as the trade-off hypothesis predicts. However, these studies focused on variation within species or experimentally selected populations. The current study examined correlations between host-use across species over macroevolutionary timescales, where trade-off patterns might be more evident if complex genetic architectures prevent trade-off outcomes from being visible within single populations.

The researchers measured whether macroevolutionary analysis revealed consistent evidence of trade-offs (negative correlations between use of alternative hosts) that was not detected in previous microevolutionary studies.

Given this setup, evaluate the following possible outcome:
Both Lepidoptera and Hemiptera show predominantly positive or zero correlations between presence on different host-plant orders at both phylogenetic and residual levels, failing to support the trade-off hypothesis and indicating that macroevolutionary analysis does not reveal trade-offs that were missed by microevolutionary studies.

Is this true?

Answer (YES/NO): NO